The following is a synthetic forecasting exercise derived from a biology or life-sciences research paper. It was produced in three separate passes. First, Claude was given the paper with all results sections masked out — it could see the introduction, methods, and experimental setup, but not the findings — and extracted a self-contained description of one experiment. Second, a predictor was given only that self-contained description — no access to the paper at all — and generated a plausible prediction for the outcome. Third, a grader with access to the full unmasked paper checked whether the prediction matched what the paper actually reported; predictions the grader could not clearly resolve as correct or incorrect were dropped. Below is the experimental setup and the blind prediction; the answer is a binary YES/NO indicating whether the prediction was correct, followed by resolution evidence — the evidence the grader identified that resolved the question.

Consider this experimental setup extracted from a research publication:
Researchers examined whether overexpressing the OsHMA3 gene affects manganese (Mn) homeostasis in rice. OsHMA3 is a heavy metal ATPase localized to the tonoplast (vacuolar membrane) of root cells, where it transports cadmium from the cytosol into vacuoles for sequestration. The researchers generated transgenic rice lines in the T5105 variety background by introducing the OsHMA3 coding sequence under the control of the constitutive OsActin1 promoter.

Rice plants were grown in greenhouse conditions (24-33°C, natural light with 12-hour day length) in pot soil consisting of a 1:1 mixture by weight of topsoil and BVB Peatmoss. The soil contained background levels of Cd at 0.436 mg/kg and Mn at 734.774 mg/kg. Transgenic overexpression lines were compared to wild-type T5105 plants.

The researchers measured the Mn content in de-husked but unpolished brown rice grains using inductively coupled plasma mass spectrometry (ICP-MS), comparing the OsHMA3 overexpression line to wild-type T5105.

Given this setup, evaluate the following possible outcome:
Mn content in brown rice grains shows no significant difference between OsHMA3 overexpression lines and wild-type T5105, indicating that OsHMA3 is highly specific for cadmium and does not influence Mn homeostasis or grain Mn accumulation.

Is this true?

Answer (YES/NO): YES